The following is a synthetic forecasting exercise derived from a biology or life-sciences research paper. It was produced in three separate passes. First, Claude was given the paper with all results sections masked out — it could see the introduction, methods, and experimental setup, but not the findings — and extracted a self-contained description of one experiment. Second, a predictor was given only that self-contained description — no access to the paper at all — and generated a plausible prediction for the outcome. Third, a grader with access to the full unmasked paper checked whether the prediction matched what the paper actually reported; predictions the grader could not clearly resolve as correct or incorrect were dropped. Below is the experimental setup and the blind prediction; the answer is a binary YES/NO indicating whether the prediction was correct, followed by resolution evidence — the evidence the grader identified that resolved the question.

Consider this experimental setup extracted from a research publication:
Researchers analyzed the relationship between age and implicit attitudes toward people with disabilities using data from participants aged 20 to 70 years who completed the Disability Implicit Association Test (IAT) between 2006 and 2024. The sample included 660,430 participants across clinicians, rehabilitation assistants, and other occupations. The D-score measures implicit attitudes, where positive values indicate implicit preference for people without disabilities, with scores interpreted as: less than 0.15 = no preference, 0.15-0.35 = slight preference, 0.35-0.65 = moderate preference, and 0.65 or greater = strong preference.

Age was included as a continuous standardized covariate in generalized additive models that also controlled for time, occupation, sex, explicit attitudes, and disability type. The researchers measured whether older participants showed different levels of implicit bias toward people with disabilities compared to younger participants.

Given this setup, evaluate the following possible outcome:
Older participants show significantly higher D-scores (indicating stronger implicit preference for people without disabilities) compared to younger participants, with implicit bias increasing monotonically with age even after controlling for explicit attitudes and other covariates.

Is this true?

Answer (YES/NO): YES